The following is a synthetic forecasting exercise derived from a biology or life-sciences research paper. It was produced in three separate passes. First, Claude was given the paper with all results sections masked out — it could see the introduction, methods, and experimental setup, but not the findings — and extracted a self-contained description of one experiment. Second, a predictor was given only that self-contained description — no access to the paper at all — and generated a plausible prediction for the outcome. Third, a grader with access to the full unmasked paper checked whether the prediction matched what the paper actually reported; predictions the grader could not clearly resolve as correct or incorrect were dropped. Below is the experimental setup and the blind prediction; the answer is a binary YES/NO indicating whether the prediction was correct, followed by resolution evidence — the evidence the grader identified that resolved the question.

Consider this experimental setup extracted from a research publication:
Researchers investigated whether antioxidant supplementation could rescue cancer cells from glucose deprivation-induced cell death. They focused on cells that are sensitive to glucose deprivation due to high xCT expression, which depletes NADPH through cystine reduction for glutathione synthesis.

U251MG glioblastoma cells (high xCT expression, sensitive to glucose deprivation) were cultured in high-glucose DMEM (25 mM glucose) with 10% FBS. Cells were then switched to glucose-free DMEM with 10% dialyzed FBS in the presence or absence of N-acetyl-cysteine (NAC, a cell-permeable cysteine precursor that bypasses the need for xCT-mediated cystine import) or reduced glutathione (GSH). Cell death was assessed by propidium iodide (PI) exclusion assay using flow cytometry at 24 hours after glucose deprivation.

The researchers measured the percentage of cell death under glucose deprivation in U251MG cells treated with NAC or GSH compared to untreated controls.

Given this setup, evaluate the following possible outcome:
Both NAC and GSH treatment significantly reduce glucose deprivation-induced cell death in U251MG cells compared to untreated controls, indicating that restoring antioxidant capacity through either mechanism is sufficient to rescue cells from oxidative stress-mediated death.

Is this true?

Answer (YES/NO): YES